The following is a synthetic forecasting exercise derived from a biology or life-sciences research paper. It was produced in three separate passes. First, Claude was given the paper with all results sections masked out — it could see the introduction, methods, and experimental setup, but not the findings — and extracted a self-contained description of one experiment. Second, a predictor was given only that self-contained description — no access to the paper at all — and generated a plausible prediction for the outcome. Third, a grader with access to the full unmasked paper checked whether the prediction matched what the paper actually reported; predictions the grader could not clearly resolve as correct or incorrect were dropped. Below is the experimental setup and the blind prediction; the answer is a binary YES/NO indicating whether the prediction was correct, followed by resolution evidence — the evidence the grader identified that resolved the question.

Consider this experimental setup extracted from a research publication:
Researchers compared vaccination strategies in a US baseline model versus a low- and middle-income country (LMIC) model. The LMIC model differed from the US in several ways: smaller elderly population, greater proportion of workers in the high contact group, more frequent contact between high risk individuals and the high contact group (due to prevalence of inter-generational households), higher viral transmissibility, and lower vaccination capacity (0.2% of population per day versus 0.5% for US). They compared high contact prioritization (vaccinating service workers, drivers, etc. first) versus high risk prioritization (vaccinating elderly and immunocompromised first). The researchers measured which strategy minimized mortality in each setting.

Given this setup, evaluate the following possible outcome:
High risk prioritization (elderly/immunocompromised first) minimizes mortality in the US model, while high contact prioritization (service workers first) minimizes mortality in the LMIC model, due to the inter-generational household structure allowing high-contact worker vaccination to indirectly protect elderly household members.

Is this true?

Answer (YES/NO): YES